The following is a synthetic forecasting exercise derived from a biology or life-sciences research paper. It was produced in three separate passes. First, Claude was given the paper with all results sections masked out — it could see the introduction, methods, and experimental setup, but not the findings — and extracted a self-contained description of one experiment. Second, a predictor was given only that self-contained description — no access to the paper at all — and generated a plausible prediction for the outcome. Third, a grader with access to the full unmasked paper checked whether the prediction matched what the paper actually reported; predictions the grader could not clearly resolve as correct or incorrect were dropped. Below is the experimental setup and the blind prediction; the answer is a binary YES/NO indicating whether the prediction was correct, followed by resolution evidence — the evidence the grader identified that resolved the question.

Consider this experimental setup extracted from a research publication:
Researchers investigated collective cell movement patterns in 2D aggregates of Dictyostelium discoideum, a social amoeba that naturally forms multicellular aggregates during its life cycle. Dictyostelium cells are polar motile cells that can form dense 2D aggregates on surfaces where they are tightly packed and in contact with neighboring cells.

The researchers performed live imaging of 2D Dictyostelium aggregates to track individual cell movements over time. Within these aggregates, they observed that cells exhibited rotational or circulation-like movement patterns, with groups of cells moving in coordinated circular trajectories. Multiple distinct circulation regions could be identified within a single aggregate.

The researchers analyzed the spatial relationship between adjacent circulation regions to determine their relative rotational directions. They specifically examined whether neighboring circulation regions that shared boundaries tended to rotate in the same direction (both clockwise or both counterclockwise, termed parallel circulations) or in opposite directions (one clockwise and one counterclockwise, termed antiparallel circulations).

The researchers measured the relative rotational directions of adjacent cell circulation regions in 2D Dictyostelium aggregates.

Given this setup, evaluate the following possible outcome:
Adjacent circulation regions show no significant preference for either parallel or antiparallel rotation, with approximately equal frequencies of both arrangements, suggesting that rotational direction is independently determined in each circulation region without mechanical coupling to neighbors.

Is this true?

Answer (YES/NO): NO